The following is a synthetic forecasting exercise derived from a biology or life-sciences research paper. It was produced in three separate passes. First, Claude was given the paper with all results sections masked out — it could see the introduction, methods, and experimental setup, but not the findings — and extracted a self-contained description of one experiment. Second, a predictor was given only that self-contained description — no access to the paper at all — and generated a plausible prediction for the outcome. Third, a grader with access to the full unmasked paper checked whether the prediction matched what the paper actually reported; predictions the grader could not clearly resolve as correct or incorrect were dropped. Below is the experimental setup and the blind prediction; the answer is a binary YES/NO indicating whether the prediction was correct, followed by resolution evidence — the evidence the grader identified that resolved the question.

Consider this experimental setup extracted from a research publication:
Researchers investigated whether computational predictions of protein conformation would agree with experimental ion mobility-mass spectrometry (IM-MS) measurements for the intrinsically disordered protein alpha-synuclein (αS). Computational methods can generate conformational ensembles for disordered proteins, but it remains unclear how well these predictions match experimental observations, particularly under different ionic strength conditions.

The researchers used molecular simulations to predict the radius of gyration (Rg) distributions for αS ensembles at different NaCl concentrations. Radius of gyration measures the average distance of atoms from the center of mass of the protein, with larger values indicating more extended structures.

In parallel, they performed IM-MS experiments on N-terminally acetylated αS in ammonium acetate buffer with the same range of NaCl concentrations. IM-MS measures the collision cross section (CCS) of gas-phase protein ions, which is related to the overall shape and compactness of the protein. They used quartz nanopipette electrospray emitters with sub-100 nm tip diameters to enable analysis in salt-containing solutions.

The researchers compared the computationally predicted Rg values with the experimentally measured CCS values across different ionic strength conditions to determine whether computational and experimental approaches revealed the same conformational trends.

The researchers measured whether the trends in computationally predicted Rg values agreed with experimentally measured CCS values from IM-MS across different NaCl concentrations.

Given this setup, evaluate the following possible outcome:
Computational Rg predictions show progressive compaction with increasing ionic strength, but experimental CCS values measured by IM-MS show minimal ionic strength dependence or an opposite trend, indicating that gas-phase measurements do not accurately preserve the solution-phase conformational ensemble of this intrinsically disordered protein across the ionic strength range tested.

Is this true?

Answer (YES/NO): NO